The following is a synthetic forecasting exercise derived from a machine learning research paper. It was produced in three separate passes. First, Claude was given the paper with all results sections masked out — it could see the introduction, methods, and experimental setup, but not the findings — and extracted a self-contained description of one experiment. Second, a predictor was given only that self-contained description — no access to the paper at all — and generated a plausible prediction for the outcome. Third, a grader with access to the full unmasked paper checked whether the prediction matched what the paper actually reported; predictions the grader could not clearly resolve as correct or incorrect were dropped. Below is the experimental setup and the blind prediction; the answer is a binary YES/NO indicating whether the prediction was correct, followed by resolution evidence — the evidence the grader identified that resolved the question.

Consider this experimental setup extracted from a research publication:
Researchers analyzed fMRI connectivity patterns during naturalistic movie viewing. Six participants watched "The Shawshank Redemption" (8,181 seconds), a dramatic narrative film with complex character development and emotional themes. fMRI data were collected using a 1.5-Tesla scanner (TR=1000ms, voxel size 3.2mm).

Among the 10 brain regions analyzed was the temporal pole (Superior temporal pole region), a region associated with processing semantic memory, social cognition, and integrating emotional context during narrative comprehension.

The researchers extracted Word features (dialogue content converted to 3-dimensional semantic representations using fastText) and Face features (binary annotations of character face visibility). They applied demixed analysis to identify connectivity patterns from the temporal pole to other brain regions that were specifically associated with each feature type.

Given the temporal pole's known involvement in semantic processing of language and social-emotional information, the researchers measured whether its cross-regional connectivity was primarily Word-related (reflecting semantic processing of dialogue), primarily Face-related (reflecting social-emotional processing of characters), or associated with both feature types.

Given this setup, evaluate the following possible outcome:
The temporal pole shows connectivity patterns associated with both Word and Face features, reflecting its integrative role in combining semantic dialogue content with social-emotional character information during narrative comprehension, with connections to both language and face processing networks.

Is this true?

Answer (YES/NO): NO